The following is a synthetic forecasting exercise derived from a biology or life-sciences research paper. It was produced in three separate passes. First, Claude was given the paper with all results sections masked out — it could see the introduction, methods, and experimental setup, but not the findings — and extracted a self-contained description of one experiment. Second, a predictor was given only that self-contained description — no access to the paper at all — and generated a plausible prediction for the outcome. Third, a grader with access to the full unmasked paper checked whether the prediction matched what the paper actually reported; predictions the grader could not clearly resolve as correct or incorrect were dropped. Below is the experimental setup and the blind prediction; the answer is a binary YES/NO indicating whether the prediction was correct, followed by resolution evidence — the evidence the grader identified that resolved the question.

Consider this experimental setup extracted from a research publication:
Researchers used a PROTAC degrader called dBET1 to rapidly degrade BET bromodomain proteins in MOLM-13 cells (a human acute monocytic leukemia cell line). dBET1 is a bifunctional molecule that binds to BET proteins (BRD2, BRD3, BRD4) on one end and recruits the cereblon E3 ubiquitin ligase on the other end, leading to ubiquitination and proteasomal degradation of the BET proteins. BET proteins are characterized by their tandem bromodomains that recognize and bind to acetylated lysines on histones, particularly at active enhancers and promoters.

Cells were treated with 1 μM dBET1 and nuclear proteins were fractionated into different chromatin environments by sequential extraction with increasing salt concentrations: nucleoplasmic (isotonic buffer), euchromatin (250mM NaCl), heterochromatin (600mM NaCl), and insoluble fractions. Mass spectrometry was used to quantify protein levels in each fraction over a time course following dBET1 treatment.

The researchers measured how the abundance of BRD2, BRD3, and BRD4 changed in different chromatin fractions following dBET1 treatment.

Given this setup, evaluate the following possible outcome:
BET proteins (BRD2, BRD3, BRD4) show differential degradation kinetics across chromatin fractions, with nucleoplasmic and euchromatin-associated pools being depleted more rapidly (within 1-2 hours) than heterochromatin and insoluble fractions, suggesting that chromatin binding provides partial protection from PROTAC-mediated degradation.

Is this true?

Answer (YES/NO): NO